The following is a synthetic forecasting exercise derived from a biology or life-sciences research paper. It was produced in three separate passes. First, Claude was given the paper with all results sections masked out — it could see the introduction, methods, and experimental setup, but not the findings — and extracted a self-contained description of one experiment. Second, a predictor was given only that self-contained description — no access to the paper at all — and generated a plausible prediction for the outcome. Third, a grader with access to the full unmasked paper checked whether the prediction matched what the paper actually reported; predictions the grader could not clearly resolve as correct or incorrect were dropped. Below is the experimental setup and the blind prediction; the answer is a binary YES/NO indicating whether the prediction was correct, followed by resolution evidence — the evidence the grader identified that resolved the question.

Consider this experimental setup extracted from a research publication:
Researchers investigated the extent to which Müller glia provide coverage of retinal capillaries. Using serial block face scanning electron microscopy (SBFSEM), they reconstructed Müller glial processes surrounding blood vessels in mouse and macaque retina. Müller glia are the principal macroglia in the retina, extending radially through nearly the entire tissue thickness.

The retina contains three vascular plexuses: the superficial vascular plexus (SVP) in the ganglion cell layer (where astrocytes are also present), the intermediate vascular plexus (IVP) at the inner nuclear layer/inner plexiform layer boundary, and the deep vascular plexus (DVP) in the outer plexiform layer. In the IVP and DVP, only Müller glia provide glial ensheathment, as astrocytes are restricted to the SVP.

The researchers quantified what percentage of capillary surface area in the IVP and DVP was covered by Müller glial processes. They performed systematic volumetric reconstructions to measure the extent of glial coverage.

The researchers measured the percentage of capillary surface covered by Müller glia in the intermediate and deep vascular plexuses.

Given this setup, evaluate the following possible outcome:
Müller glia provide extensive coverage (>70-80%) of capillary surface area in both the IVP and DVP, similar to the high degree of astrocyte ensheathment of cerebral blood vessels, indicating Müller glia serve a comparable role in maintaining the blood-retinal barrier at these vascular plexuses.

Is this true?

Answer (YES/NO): YES